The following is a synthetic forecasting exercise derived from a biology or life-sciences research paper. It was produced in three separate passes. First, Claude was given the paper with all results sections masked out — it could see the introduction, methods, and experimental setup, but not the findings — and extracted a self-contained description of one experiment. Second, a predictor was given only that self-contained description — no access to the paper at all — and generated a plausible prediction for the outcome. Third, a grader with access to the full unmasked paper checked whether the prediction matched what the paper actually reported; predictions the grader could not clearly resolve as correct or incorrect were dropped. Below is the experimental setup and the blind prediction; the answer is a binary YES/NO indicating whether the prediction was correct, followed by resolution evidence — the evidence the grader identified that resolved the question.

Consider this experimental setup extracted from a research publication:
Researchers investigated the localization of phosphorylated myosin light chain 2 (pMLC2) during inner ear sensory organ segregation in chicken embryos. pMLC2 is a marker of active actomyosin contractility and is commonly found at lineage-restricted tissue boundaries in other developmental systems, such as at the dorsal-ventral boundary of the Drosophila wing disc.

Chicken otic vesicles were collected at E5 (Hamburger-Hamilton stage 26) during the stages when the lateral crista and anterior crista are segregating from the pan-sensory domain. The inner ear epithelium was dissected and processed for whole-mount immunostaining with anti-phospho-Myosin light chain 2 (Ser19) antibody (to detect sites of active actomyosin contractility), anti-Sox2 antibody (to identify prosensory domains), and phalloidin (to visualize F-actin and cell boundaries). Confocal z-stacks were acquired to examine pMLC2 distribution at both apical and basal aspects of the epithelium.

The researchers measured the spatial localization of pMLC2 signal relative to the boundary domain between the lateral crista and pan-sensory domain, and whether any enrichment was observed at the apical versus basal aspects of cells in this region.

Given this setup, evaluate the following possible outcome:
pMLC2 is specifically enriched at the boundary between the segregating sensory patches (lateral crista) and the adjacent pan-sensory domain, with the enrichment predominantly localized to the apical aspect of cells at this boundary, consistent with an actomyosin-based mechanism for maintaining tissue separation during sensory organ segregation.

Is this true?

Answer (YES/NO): NO